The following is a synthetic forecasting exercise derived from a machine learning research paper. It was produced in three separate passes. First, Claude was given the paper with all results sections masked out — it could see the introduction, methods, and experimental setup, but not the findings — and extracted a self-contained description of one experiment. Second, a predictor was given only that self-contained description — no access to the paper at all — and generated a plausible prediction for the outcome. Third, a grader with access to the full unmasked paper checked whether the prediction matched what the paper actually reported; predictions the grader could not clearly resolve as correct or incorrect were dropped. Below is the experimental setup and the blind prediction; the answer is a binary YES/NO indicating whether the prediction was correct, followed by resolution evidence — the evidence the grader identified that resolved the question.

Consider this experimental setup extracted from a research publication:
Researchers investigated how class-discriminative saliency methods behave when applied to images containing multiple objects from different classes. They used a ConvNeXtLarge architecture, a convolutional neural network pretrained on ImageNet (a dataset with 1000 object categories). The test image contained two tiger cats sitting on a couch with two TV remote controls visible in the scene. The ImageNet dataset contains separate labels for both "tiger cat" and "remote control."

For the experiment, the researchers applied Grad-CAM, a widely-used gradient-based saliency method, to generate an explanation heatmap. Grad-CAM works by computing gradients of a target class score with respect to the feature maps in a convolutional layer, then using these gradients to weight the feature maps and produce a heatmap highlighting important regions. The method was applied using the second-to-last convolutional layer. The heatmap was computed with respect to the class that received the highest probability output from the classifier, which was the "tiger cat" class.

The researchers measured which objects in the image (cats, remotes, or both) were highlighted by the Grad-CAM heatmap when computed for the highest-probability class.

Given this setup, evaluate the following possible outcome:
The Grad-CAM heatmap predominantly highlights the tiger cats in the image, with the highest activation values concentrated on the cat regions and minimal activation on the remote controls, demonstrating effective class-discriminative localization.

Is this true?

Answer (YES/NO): YES